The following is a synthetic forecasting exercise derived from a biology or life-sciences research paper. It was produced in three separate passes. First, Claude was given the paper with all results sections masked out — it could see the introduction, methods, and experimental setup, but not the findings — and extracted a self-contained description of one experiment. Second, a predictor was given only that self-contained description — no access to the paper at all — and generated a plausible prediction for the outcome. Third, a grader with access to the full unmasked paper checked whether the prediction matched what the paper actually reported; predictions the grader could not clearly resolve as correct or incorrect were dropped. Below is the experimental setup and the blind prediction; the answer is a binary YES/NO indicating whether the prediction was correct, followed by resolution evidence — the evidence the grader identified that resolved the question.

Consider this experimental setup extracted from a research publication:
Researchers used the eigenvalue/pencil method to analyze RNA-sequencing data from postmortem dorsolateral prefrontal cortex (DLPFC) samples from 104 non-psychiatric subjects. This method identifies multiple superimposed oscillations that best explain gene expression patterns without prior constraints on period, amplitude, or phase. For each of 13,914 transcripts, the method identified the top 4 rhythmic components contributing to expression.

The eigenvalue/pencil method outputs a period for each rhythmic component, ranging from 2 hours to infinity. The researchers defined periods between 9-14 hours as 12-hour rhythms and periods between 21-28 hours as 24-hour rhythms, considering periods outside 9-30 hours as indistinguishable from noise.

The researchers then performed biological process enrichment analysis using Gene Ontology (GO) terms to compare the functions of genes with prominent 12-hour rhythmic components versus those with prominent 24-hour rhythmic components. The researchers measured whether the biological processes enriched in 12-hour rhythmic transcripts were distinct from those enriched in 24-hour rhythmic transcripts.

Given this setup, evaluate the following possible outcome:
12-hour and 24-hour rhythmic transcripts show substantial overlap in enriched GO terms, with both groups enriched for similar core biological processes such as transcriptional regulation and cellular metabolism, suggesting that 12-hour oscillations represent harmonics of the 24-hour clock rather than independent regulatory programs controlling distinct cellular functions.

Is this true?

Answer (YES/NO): NO